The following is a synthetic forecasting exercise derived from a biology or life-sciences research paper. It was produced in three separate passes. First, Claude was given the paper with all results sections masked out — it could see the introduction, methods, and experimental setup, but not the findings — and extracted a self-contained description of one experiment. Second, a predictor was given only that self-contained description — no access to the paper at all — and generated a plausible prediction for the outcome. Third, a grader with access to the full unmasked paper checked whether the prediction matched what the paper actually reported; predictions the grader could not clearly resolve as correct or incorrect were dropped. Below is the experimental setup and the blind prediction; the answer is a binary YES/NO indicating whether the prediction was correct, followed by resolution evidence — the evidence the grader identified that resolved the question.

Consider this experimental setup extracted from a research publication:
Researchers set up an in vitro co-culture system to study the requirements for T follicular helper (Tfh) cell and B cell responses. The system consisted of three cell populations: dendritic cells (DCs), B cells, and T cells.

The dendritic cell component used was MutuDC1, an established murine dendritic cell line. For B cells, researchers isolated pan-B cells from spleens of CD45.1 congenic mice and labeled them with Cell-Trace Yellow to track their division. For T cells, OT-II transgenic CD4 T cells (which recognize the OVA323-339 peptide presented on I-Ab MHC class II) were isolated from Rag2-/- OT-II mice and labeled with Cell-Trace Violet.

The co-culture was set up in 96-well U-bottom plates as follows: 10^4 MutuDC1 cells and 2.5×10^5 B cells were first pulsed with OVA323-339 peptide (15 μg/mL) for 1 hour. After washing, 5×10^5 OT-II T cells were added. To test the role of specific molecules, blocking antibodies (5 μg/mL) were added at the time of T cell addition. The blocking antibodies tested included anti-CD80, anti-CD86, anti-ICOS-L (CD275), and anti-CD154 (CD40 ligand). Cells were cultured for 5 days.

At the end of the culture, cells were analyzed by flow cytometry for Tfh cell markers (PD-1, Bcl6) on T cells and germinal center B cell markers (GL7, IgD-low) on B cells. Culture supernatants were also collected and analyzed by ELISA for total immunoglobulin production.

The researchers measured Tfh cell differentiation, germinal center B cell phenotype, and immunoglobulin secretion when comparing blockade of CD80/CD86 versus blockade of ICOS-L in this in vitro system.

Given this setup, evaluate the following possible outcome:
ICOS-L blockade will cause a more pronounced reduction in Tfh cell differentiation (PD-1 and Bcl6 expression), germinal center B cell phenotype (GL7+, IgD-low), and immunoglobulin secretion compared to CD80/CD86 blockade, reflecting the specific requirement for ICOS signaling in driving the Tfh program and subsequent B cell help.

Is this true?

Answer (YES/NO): NO